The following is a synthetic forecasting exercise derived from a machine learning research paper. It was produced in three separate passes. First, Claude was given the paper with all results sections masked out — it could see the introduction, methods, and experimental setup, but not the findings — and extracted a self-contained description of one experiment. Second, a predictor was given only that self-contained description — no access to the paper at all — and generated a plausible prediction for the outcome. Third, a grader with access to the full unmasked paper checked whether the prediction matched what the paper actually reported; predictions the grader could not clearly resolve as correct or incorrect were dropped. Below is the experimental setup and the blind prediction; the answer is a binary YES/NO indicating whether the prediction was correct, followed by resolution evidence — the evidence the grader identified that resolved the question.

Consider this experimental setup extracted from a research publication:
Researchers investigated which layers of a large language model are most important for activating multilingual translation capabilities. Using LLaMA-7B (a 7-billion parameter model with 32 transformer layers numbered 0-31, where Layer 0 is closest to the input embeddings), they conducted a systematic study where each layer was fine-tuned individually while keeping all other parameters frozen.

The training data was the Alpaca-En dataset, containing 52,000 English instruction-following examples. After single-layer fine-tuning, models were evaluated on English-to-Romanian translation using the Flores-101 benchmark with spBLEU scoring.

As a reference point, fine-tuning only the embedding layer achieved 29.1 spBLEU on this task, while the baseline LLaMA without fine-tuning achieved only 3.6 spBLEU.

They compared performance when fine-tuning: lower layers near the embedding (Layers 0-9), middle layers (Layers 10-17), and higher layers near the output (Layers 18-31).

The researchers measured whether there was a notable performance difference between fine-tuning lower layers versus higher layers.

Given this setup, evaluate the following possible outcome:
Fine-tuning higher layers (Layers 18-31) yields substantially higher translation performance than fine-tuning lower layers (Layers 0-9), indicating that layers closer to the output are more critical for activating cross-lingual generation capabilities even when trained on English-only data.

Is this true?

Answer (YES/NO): NO